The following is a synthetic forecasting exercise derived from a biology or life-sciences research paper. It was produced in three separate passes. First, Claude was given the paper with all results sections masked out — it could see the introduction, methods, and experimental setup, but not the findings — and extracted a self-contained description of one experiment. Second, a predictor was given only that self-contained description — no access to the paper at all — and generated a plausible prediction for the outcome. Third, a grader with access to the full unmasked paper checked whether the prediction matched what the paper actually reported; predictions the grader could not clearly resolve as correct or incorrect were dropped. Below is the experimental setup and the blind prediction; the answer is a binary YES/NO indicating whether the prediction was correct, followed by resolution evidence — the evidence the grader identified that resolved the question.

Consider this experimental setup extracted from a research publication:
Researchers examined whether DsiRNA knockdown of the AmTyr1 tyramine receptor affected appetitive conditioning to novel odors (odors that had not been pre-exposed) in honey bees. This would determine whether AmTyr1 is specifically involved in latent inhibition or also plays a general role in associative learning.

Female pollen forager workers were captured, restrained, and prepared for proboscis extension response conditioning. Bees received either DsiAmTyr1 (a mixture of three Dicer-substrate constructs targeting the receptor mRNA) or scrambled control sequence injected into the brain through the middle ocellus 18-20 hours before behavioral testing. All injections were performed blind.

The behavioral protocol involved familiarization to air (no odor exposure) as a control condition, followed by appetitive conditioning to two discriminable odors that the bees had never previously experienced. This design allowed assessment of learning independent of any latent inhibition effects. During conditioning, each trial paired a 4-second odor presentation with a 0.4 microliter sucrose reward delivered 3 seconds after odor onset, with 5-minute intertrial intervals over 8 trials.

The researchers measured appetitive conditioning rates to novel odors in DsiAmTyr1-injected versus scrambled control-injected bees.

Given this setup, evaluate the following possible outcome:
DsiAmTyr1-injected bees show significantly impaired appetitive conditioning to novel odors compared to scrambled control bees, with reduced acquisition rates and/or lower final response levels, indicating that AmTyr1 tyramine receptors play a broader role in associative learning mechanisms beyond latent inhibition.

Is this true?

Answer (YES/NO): NO